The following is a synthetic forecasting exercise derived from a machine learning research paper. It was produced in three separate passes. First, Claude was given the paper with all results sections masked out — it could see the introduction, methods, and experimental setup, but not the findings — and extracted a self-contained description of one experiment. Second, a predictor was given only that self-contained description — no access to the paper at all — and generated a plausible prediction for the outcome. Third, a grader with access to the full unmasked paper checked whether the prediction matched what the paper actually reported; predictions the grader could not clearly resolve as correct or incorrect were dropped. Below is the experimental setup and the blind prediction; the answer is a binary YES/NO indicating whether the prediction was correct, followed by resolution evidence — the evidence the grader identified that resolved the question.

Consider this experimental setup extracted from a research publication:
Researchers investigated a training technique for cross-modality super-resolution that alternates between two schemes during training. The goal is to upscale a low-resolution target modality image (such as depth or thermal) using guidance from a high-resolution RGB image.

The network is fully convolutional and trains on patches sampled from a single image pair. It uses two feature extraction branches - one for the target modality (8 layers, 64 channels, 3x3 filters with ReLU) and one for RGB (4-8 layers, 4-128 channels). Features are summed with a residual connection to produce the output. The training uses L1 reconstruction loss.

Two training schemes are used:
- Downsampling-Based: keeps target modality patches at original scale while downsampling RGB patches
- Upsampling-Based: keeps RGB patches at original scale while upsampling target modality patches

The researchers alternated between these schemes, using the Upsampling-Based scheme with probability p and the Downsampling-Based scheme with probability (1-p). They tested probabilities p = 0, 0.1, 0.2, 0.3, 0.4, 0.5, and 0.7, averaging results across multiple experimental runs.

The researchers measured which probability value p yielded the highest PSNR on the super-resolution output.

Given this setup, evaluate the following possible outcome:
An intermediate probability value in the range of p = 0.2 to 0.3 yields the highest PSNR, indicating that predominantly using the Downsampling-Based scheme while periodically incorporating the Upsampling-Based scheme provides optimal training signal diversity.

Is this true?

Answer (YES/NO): YES